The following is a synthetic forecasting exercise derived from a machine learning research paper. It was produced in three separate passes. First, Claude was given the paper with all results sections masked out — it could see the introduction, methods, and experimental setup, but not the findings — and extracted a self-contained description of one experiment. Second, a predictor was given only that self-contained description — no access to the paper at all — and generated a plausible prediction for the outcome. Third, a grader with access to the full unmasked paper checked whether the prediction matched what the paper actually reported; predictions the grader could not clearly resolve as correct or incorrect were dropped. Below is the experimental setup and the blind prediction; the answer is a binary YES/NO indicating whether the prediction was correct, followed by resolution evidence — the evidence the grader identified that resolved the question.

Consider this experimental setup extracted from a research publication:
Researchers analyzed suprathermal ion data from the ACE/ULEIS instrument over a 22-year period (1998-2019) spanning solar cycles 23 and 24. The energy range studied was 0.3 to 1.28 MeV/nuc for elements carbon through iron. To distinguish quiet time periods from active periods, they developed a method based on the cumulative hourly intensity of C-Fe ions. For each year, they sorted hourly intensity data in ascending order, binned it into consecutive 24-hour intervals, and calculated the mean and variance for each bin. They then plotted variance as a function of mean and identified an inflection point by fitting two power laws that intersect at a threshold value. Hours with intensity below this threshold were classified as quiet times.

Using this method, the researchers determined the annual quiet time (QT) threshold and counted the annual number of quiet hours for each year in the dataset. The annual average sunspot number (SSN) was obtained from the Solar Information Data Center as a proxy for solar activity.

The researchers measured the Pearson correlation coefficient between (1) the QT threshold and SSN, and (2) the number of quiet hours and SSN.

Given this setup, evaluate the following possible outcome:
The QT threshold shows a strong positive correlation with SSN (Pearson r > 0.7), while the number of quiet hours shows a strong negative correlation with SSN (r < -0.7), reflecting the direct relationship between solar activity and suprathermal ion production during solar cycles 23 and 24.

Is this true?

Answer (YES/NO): NO